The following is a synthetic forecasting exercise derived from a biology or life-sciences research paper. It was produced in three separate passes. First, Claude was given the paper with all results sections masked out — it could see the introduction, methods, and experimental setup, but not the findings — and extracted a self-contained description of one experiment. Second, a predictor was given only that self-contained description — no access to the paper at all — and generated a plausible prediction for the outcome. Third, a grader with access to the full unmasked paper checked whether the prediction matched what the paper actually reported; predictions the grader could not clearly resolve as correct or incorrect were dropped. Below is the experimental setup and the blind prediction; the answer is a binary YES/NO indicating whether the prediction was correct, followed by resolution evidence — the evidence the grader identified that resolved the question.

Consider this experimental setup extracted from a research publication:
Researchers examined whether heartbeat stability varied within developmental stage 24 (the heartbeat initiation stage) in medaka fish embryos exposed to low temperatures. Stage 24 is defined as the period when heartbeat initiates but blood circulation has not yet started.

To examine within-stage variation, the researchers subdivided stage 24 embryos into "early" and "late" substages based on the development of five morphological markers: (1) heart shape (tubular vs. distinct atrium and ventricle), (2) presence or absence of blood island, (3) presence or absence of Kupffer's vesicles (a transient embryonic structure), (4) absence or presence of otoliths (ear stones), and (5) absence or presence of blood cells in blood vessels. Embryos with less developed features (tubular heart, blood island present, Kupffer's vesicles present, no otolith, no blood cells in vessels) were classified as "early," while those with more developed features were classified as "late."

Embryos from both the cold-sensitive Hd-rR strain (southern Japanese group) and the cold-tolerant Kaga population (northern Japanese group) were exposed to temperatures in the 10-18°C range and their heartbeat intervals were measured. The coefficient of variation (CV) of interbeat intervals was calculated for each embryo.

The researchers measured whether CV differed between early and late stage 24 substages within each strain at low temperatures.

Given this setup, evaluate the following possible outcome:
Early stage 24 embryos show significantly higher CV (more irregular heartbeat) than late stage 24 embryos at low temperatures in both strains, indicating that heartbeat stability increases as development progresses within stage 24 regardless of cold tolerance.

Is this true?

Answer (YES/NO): NO